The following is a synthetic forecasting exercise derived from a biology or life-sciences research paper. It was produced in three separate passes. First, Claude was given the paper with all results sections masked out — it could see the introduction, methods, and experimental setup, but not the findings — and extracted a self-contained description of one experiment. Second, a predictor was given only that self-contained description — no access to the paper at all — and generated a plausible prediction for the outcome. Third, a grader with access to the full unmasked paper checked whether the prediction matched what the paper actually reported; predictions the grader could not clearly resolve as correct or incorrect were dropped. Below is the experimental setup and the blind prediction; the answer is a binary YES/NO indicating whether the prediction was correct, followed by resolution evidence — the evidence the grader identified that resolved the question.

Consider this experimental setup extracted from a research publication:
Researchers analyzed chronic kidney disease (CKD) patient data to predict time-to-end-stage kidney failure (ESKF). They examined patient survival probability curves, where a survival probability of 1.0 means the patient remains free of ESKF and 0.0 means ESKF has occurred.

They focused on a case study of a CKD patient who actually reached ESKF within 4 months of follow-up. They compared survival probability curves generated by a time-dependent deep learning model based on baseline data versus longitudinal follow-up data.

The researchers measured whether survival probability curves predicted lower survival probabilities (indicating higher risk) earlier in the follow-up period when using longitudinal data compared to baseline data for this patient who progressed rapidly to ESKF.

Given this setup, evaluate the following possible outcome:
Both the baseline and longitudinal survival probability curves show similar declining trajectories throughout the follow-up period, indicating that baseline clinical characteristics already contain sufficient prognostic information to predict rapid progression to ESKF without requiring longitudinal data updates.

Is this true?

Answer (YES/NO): NO